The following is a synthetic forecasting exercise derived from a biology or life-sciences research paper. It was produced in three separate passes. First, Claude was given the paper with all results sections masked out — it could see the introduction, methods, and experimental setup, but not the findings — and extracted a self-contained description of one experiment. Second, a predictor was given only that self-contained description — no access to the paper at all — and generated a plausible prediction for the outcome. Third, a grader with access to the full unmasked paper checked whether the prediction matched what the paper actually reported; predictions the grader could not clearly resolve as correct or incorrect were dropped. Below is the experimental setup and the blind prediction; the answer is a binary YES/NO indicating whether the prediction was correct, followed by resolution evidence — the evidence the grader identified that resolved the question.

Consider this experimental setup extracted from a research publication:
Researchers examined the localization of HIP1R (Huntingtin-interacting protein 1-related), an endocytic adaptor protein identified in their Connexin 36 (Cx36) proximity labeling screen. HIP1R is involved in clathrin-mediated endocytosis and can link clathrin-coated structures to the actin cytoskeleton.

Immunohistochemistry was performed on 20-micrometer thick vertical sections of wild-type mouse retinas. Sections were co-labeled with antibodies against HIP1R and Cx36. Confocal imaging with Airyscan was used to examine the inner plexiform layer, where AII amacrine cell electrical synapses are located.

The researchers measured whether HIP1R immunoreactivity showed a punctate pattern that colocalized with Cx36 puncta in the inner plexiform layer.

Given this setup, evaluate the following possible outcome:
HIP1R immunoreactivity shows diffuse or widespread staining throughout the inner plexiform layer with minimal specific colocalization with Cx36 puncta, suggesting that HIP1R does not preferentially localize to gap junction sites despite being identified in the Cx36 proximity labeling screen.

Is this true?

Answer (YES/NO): NO